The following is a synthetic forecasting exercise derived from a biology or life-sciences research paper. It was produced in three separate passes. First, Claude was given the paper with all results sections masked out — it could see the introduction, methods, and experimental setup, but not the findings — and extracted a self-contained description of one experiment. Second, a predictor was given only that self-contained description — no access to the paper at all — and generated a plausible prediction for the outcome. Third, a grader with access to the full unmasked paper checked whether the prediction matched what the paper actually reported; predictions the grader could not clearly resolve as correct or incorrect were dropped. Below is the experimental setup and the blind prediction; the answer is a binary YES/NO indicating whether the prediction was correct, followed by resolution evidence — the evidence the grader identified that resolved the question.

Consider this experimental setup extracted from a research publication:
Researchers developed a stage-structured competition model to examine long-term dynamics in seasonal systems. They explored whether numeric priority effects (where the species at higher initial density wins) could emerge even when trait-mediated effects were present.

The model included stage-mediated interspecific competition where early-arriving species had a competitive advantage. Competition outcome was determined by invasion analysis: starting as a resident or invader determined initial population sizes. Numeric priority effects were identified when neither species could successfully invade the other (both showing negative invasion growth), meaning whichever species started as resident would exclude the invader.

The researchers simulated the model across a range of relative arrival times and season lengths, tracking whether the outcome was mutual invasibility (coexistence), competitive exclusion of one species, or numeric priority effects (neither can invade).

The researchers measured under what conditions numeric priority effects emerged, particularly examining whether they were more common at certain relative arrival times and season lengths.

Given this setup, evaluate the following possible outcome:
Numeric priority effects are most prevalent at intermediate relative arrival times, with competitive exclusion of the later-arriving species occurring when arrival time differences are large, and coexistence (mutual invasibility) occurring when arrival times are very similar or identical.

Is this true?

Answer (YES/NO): NO